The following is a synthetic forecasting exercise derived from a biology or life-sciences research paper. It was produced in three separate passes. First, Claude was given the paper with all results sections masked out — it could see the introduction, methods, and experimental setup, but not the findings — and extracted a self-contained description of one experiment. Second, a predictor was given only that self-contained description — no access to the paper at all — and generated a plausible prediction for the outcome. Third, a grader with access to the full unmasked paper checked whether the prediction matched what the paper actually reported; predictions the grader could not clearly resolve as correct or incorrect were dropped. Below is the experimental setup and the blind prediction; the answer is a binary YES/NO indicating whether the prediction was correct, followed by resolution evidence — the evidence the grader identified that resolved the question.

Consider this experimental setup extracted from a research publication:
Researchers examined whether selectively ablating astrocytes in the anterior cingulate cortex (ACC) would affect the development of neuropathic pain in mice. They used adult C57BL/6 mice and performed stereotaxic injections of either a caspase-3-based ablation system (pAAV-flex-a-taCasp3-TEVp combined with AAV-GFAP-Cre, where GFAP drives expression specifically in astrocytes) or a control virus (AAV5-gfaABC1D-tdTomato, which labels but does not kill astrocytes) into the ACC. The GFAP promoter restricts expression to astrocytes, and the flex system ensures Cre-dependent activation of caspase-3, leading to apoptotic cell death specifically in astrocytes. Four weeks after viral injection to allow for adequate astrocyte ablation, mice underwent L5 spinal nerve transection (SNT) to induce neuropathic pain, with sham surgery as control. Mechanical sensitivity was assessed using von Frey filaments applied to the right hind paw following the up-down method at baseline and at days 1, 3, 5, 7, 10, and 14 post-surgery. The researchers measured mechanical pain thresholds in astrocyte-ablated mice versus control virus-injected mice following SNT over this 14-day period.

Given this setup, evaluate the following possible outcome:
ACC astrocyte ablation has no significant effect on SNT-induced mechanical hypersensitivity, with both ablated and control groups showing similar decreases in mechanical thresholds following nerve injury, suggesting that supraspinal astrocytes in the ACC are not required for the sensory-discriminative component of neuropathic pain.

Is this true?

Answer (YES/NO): NO